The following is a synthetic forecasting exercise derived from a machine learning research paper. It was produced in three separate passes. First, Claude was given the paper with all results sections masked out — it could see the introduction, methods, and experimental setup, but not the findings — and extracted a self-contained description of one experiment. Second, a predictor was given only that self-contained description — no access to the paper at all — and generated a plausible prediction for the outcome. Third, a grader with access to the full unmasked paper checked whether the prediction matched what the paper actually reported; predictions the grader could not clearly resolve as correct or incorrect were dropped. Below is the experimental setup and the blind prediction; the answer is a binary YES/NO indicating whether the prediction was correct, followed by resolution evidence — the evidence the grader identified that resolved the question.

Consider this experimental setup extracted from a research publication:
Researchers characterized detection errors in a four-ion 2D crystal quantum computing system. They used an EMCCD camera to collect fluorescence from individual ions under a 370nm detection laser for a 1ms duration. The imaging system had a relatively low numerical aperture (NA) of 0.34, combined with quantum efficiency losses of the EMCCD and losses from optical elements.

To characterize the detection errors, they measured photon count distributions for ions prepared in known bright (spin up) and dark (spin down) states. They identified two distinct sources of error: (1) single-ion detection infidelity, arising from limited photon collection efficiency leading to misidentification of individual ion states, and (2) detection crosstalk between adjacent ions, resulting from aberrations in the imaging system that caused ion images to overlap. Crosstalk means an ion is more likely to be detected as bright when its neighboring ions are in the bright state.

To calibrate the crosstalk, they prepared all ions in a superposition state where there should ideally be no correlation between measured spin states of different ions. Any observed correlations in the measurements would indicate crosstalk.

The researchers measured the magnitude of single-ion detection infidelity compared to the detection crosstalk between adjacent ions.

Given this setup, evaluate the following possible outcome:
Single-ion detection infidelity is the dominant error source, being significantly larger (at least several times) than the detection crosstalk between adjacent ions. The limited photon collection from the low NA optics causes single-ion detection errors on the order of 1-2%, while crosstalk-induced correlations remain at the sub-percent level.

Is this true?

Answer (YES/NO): NO